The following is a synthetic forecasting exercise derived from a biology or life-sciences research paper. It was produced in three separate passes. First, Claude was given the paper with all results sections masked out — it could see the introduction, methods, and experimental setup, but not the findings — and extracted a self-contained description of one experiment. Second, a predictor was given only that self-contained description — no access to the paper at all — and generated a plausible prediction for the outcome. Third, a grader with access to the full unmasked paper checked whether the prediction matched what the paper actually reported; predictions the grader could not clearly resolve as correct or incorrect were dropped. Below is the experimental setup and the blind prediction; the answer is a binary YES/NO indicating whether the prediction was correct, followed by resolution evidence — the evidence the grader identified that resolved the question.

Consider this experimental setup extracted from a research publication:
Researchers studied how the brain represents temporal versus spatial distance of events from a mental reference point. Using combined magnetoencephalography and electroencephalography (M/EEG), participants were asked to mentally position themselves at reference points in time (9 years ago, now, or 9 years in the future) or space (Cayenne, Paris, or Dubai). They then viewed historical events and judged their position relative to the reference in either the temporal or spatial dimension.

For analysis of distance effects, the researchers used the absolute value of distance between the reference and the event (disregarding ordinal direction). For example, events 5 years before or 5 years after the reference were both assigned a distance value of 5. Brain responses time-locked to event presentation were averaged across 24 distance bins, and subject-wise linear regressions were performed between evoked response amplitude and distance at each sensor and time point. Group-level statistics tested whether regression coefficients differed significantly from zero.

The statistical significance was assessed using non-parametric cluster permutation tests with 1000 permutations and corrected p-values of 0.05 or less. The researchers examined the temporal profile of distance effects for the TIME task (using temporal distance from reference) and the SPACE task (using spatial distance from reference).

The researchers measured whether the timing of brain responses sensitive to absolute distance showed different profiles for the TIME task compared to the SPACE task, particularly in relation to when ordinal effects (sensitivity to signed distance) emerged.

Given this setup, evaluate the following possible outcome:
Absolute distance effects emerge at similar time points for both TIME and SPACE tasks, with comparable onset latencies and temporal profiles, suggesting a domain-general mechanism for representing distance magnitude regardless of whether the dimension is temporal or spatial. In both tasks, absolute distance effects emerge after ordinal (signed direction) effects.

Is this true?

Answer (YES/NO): NO